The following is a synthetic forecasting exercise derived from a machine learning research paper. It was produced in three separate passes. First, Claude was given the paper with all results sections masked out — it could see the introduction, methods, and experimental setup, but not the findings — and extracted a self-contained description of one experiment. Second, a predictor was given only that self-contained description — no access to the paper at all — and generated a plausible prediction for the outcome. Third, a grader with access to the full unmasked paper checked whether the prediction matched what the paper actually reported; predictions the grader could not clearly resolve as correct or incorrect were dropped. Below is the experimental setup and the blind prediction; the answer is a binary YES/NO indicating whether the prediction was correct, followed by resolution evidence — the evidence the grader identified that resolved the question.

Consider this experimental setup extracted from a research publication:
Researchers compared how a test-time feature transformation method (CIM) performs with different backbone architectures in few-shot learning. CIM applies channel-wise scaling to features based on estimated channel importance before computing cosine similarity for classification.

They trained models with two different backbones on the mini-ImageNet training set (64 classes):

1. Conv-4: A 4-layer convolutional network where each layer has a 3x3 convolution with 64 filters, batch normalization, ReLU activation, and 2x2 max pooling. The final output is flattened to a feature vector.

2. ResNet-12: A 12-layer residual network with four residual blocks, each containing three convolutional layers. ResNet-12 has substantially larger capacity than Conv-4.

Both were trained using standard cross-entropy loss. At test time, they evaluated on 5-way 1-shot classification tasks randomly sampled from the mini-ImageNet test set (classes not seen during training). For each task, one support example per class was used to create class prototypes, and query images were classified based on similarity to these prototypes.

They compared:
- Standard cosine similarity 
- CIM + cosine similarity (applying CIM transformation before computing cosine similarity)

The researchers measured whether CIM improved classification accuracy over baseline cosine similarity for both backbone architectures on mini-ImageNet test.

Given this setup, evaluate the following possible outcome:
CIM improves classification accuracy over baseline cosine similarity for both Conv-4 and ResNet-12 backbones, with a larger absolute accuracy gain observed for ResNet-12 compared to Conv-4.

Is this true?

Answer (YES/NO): NO